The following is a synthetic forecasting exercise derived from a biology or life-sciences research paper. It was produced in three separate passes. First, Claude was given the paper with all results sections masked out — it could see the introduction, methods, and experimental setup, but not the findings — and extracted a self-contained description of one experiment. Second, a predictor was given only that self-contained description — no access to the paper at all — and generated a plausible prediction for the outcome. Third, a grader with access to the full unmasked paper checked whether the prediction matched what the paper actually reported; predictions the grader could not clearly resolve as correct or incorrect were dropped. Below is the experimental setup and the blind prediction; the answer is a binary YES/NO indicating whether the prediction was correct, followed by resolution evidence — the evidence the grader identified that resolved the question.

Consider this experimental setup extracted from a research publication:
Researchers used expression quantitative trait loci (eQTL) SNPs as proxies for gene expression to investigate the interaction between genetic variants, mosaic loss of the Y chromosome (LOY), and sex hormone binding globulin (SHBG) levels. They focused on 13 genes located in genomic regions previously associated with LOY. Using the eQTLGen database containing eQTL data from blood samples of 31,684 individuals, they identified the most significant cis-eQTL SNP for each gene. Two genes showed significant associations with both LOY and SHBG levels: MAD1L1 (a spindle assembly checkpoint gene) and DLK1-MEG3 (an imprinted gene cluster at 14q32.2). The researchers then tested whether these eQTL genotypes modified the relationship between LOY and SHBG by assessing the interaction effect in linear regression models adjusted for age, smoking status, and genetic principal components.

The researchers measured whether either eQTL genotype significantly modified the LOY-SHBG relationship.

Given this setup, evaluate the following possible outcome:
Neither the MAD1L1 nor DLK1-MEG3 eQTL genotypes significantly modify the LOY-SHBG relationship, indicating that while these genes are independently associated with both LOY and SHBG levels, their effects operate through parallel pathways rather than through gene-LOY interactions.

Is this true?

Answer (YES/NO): NO